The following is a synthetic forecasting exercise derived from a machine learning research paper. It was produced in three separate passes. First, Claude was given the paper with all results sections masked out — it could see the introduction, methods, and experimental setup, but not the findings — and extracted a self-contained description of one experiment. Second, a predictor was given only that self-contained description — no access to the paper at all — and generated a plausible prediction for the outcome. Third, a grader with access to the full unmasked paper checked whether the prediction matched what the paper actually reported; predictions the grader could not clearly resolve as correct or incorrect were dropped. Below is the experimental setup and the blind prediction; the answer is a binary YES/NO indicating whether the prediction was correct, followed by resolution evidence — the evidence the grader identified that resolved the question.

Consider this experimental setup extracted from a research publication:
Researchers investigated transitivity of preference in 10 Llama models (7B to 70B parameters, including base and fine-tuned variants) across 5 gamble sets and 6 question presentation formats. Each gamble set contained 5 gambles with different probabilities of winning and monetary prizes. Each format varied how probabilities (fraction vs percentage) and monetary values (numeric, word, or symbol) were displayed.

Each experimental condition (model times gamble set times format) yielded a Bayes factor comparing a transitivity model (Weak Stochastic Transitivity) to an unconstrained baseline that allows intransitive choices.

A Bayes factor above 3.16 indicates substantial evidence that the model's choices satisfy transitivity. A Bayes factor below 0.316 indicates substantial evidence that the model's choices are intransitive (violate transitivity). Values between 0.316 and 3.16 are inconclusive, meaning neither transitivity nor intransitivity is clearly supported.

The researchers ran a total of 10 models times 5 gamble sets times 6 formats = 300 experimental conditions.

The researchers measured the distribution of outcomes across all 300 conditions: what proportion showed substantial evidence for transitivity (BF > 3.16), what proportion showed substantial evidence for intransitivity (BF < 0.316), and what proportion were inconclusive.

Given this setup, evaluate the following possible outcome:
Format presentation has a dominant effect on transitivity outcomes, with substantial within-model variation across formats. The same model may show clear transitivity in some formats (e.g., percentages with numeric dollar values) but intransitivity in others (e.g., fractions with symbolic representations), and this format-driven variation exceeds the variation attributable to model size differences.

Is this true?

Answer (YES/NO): NO